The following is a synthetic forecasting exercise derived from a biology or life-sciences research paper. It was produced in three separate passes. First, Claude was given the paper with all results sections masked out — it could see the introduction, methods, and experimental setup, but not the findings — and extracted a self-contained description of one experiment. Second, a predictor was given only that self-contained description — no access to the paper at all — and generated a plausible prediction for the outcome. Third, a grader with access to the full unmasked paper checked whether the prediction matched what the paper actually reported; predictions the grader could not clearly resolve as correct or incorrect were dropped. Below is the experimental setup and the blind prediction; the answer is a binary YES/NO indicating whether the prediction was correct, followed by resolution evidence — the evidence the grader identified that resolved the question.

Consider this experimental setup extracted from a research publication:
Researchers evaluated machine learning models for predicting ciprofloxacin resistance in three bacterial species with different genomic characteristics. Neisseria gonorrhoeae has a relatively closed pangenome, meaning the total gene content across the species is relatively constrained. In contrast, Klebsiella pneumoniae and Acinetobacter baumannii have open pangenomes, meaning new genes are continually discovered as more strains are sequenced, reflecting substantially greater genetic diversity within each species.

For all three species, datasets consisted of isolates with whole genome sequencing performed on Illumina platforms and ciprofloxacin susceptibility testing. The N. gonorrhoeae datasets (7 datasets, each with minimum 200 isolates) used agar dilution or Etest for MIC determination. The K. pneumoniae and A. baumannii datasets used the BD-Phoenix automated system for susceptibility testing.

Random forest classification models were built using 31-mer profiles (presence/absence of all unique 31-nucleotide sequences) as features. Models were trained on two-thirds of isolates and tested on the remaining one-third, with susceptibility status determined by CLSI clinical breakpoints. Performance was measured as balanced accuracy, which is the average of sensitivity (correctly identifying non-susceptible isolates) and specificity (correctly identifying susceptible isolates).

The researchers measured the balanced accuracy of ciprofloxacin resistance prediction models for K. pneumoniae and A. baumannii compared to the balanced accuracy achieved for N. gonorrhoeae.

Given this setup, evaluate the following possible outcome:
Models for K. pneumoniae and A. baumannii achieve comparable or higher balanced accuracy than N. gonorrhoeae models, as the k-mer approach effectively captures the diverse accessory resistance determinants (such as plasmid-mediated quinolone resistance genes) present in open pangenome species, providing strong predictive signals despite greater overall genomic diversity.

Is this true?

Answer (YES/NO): NO